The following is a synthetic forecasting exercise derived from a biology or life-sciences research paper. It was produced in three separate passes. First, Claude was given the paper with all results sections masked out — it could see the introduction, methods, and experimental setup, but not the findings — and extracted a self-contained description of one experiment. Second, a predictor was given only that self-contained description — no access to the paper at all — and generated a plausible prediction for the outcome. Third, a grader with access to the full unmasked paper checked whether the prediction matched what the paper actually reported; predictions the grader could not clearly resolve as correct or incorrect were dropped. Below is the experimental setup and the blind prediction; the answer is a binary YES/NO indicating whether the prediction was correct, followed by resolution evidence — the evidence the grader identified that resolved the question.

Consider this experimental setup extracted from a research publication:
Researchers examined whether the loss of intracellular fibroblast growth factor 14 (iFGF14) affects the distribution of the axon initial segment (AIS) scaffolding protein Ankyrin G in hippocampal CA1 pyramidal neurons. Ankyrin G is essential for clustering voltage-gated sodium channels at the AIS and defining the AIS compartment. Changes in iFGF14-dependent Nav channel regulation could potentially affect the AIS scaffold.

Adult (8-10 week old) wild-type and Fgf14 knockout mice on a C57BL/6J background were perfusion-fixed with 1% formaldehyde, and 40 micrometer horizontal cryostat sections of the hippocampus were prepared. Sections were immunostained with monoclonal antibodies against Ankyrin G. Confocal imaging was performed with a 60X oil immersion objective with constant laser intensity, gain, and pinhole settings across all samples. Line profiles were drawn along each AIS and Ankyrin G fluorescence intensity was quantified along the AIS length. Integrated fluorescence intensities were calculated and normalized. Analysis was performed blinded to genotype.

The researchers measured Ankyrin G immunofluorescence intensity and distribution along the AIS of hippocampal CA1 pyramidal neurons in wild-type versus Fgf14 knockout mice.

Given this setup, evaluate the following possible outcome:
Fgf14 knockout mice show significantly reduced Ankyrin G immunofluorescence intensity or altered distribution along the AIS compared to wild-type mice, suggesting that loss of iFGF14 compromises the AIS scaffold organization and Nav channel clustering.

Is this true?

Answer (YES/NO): NO